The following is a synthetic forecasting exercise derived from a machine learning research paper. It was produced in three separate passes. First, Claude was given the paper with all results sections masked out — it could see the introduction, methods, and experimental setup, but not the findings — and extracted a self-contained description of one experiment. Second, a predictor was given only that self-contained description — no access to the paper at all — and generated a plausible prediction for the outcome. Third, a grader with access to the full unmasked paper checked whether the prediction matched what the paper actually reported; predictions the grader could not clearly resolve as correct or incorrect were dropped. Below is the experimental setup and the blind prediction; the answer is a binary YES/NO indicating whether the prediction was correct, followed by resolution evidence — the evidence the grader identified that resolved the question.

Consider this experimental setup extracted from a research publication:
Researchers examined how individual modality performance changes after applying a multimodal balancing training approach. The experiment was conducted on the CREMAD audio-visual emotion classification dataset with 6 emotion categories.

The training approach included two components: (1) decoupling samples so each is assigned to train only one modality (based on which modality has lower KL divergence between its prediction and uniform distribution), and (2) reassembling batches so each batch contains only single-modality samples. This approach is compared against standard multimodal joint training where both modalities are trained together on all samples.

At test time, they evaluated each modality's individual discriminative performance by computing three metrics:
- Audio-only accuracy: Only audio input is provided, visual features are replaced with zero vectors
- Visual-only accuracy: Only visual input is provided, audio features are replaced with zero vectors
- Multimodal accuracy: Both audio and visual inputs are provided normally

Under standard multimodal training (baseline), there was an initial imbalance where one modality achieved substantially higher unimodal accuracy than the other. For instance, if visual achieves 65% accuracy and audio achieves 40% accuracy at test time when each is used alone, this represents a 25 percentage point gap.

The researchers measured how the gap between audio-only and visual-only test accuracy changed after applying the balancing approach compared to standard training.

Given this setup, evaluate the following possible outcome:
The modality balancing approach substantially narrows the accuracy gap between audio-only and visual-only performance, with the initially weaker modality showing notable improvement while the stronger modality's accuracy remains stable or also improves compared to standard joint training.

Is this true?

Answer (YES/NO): YES